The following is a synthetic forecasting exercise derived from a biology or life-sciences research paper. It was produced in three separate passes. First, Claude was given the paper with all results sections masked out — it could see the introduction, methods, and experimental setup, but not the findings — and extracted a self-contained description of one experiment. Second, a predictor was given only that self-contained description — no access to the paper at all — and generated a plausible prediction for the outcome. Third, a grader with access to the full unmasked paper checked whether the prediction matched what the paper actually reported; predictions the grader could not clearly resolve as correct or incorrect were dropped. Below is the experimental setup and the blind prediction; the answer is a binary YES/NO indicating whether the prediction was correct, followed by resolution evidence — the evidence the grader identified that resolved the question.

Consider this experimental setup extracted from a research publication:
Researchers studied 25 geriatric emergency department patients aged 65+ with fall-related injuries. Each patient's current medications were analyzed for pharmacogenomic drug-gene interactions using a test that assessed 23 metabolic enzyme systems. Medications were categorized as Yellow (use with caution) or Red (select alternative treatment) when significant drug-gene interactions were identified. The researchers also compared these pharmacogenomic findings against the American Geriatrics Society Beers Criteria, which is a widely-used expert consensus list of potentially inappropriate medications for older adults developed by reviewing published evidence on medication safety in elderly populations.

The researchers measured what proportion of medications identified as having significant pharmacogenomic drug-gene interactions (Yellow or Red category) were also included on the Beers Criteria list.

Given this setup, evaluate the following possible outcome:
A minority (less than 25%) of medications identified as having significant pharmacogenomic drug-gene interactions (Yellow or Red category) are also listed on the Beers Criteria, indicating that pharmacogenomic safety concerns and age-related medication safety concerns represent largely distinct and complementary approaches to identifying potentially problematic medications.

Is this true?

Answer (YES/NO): NO